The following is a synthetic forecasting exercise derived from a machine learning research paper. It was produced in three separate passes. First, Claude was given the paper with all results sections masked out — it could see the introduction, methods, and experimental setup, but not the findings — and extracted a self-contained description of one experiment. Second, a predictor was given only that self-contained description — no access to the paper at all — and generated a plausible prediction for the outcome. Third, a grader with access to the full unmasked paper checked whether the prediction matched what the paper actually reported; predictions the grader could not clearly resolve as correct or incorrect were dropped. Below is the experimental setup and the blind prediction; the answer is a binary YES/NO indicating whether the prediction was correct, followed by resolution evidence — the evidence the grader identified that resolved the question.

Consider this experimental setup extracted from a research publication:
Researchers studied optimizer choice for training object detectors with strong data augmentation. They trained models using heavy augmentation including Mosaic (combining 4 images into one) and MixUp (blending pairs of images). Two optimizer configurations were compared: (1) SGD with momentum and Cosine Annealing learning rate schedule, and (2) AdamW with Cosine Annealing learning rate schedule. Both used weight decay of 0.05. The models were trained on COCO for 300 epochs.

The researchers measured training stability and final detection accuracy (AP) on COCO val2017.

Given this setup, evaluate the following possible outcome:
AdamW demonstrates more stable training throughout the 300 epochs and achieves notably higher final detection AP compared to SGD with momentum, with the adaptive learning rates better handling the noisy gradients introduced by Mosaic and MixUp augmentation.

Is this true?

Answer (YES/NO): YES